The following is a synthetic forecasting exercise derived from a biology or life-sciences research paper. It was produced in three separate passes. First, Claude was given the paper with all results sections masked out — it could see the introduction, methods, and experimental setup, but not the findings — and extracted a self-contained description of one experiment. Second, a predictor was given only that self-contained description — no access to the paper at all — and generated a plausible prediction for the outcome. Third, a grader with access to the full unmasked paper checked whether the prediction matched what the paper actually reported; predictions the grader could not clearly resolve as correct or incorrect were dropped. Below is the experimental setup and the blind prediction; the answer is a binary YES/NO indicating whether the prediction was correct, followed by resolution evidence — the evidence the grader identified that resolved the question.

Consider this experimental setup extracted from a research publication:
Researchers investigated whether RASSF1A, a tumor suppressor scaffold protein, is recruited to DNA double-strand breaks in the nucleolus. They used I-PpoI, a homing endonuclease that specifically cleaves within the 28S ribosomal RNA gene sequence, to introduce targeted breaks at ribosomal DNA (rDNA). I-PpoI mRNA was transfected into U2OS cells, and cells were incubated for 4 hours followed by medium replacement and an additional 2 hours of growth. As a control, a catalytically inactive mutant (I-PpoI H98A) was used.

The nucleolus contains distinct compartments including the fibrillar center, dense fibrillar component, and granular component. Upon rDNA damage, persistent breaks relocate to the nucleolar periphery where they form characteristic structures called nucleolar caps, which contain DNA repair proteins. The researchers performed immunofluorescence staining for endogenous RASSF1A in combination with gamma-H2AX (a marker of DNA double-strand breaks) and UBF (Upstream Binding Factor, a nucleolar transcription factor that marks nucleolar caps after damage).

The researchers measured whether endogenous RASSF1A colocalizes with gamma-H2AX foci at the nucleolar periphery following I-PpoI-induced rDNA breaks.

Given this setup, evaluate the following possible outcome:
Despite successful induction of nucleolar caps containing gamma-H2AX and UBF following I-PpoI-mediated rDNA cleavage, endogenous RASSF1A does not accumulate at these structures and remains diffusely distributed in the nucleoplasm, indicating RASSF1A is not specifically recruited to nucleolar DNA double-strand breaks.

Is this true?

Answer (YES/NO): NO